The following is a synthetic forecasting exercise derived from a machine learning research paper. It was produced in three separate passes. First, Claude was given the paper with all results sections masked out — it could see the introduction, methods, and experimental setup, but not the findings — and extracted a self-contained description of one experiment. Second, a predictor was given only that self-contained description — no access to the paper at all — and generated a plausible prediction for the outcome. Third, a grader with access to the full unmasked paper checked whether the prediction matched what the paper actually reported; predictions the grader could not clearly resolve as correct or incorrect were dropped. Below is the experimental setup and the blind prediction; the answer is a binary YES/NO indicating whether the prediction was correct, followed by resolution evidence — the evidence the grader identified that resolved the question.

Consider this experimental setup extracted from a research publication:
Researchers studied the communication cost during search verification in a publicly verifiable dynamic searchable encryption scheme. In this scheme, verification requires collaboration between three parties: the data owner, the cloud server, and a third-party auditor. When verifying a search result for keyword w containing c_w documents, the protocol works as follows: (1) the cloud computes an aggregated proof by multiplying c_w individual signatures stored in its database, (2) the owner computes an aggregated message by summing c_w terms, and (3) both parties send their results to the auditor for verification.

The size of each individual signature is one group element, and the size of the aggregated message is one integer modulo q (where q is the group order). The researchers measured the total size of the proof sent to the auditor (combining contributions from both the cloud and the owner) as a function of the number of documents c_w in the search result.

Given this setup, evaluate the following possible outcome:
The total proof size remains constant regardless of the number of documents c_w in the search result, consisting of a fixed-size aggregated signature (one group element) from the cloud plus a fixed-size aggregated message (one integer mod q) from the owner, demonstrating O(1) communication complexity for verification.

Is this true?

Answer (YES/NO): YES